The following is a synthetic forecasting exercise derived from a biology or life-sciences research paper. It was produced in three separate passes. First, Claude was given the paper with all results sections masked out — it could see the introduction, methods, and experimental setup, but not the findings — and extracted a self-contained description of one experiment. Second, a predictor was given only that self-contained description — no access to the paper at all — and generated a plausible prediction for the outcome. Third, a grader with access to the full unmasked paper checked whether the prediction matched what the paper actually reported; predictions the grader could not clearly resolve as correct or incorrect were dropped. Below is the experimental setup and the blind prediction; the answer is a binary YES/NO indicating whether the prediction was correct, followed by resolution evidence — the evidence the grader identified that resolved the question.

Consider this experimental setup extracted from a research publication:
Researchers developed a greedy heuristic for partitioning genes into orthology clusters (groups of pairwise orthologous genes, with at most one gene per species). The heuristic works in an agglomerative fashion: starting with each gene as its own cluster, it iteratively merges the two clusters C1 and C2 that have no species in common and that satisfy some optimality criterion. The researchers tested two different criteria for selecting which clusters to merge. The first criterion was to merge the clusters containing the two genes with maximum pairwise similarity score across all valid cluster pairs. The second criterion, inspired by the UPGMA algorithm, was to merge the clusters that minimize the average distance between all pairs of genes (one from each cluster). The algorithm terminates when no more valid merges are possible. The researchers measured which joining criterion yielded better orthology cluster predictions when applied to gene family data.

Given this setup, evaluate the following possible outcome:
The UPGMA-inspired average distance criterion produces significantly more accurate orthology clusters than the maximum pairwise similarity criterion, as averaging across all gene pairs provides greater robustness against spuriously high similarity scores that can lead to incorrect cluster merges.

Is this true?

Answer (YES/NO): NO